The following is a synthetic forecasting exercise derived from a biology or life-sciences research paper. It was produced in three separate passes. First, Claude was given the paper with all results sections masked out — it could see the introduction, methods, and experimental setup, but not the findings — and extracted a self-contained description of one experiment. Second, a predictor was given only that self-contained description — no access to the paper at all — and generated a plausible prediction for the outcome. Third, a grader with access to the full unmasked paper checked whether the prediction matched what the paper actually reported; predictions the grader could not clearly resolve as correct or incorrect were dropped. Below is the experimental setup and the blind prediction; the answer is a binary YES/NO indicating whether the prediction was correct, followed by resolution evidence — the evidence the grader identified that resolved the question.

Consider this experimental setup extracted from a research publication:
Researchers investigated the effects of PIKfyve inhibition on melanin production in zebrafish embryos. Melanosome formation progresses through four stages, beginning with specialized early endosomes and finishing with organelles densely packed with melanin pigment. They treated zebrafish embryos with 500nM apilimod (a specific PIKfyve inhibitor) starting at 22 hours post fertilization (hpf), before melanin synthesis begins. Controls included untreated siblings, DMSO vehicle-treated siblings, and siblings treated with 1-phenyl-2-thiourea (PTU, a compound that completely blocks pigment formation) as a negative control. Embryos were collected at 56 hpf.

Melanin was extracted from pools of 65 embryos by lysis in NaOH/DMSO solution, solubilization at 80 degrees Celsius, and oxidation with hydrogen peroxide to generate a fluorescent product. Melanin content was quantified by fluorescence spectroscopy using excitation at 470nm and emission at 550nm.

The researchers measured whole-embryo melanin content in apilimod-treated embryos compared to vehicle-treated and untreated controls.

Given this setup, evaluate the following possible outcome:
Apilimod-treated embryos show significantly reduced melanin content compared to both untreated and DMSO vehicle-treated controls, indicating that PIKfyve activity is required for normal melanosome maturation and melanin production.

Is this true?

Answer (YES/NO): YES